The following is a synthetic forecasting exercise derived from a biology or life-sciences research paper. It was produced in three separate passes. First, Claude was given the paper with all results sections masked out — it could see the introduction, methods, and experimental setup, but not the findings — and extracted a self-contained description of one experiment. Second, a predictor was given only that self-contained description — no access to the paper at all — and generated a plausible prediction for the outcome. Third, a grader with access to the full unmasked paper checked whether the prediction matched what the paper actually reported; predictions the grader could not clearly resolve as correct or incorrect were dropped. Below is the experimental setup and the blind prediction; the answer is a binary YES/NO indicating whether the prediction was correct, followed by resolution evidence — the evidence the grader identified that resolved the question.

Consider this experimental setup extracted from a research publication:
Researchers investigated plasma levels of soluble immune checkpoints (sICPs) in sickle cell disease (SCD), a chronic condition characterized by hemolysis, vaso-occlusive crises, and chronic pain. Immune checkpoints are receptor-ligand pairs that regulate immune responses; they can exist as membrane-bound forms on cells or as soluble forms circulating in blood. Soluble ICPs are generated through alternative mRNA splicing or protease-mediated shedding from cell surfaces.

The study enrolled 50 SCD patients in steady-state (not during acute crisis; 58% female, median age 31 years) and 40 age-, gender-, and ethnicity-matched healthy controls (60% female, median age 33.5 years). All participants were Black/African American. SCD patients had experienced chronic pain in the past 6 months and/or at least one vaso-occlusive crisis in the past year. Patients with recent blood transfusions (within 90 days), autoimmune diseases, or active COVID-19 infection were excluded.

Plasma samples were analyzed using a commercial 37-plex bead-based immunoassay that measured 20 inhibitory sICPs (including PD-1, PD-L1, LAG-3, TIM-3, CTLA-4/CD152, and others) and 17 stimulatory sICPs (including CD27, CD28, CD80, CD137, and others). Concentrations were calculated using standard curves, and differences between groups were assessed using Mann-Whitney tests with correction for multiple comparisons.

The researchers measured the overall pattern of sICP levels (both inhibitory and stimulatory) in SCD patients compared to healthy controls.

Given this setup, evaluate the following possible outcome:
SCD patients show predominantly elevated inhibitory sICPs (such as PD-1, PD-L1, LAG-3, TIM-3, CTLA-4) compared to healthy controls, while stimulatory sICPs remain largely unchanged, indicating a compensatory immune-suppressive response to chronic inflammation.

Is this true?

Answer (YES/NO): NO